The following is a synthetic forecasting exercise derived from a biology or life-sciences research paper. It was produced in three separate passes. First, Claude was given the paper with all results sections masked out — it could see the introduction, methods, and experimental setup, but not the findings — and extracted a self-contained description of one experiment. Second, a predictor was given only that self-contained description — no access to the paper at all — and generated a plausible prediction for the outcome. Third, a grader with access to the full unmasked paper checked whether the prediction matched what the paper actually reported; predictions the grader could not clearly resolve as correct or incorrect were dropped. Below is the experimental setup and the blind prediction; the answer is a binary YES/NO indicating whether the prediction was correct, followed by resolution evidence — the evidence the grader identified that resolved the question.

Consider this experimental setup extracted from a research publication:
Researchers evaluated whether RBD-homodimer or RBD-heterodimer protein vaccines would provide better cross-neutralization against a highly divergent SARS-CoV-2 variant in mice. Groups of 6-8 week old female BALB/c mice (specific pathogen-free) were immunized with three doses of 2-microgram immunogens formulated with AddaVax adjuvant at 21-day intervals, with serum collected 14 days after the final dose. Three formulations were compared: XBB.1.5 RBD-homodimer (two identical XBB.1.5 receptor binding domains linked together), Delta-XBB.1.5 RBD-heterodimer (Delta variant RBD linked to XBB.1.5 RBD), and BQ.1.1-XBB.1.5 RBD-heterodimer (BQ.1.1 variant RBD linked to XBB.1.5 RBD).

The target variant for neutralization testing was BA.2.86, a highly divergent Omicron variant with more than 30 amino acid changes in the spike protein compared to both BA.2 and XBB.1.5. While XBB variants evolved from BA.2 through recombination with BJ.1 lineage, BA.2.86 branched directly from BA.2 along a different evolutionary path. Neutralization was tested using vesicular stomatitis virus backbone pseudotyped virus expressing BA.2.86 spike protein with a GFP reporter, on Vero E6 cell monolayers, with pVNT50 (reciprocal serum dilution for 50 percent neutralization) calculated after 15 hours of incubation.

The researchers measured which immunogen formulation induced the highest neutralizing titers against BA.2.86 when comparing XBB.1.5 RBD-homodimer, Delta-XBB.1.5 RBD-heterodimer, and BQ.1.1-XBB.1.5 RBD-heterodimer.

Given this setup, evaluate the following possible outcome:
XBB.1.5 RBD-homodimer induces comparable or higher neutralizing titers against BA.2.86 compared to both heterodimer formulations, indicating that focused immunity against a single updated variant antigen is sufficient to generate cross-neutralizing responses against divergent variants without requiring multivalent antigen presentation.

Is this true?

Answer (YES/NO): NO